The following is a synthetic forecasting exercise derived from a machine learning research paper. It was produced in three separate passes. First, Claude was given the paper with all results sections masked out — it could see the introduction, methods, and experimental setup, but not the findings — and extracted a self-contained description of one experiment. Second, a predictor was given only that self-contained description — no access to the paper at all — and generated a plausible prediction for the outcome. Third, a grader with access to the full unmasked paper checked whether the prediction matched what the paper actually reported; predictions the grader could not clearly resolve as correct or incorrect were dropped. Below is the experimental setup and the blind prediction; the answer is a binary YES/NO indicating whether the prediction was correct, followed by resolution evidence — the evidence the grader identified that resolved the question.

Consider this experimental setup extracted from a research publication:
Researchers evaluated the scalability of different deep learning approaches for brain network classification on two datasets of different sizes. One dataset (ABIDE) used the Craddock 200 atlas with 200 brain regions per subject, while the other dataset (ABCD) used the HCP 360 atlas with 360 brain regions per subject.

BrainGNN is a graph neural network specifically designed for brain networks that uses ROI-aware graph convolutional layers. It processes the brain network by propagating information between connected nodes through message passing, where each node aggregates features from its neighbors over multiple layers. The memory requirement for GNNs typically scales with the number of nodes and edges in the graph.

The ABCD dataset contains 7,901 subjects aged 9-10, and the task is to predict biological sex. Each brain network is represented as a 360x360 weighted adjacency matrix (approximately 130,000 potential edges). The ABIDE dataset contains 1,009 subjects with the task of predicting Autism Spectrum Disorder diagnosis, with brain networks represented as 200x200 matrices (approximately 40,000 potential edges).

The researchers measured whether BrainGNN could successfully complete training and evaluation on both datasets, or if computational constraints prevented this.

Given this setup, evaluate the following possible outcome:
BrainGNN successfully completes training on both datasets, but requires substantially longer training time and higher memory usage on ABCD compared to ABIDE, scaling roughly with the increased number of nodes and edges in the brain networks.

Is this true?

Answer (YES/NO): NO